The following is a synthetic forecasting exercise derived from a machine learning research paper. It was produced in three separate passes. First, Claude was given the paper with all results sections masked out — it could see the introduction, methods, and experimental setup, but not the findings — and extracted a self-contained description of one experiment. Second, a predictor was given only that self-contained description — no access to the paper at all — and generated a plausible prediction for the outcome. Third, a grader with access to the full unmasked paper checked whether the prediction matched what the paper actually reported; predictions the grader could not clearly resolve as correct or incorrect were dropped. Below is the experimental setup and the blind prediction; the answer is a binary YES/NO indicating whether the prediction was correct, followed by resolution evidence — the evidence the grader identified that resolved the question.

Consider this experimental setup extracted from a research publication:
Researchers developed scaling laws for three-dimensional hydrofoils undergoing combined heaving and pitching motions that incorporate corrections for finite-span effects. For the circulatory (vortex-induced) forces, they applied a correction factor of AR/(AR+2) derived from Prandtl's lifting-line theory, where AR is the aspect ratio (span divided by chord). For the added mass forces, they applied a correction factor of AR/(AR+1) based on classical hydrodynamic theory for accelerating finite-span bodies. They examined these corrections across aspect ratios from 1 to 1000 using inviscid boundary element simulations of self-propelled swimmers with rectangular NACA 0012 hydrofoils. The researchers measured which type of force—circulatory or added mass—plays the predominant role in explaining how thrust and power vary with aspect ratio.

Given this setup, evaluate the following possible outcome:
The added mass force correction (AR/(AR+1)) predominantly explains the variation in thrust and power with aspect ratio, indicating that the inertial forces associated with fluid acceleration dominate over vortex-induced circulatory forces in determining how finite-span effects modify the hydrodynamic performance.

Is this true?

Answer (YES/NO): NO